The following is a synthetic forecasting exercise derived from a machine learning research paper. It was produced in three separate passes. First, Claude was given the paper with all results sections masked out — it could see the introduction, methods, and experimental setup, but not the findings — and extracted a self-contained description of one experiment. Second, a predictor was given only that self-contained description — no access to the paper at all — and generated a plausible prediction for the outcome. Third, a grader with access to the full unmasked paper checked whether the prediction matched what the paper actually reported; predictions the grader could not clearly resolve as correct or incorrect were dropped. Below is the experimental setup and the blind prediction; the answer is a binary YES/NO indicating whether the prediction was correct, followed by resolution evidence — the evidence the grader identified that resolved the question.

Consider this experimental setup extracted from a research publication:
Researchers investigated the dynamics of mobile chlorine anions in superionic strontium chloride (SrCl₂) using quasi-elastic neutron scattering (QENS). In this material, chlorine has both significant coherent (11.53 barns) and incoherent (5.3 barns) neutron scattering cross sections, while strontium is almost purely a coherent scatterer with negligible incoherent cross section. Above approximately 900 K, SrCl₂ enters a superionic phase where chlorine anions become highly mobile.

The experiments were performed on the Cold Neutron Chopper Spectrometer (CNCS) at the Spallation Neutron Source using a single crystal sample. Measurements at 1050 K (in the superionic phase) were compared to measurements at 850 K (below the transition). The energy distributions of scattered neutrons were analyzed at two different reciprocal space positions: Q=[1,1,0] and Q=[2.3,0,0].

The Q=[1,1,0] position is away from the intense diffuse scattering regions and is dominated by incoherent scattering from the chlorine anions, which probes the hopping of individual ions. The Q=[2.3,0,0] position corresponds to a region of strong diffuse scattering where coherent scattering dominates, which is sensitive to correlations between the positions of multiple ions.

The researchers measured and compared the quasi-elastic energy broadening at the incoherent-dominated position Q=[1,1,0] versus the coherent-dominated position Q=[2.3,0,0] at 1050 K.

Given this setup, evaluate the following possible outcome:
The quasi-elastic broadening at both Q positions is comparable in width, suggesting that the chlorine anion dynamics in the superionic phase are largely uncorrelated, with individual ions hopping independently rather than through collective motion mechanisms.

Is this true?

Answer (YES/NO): NO